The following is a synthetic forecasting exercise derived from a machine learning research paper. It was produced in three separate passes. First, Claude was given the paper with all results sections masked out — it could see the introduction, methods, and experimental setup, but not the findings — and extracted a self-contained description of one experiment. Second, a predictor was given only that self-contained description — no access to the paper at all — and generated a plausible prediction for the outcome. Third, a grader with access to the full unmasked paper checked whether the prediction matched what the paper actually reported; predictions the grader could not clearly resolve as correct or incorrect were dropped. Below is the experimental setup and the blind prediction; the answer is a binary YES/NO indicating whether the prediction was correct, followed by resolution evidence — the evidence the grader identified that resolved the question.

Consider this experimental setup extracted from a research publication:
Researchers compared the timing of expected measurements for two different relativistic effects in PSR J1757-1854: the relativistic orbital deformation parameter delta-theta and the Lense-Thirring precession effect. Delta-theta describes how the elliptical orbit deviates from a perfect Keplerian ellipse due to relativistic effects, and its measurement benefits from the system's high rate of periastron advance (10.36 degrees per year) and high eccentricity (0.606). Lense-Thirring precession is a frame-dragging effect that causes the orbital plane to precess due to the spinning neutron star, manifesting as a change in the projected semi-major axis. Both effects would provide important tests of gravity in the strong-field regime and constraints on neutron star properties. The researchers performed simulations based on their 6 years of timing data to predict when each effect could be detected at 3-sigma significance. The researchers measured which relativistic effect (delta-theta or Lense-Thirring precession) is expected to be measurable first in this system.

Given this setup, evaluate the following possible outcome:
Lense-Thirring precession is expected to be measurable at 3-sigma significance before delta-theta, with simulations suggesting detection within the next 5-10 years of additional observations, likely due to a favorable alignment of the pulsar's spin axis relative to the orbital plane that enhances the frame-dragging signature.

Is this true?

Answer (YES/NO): NO